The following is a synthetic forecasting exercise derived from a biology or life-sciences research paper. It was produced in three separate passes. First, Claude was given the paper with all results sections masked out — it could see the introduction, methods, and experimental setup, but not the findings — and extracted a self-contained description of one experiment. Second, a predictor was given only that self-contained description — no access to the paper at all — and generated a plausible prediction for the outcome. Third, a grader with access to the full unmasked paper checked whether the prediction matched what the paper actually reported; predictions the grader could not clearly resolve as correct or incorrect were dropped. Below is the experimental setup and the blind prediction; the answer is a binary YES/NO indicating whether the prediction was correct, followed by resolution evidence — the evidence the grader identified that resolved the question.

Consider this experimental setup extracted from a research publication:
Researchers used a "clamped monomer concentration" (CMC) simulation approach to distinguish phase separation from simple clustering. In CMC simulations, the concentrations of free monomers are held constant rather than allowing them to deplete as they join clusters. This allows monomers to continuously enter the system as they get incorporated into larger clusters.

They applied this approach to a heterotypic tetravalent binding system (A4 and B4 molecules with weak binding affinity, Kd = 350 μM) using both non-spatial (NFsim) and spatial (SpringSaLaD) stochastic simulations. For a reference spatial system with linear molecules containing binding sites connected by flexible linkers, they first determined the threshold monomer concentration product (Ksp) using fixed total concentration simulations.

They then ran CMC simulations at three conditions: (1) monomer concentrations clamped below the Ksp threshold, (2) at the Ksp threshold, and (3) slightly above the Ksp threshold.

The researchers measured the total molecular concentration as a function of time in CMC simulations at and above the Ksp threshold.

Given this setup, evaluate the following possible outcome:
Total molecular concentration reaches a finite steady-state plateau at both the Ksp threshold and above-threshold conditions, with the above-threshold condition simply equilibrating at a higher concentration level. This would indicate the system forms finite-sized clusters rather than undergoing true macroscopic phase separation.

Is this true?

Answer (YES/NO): NO